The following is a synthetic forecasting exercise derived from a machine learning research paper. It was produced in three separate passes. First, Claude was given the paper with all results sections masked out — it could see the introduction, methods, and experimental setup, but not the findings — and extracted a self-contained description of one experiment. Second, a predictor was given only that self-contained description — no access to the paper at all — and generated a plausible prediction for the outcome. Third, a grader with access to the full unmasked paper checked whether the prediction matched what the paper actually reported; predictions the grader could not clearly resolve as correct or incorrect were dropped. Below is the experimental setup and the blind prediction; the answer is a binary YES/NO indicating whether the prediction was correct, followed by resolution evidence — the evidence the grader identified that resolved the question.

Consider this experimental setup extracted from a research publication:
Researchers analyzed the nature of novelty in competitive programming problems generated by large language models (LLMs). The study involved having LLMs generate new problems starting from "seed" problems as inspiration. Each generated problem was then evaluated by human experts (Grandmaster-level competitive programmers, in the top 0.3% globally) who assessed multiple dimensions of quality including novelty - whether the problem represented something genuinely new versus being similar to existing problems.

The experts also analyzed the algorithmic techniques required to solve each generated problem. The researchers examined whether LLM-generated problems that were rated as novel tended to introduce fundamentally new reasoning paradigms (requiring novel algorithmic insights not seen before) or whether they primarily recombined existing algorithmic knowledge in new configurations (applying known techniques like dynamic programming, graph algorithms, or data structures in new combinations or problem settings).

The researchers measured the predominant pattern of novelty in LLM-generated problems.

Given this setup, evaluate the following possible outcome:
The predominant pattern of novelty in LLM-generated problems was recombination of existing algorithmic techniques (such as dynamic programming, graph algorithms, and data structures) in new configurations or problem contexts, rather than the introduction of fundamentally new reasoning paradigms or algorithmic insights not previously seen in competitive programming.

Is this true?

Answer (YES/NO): YES